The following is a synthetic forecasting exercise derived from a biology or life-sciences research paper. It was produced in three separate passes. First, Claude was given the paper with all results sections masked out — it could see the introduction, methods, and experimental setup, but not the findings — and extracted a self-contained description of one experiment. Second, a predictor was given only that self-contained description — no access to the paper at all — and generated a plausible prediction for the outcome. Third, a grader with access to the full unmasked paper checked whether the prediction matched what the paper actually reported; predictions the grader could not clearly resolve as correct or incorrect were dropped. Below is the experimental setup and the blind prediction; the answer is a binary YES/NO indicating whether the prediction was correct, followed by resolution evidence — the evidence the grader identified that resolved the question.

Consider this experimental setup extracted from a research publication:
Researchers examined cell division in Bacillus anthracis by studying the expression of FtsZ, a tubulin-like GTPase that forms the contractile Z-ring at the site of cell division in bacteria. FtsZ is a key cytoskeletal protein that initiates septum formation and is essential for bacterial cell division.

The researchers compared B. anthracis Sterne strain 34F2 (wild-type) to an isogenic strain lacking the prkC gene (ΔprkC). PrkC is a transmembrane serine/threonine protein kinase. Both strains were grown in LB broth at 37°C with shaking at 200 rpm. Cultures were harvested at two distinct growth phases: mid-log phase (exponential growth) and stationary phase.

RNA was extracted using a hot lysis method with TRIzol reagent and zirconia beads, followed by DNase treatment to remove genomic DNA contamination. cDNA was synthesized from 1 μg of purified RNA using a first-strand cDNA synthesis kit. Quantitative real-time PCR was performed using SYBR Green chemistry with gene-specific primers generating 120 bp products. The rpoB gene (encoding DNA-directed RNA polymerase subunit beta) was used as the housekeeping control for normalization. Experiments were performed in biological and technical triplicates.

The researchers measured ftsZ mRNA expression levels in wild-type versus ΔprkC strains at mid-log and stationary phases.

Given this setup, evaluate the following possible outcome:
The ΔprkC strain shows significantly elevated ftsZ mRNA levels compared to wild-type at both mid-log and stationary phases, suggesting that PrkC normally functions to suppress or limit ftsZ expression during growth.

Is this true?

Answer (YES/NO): YES